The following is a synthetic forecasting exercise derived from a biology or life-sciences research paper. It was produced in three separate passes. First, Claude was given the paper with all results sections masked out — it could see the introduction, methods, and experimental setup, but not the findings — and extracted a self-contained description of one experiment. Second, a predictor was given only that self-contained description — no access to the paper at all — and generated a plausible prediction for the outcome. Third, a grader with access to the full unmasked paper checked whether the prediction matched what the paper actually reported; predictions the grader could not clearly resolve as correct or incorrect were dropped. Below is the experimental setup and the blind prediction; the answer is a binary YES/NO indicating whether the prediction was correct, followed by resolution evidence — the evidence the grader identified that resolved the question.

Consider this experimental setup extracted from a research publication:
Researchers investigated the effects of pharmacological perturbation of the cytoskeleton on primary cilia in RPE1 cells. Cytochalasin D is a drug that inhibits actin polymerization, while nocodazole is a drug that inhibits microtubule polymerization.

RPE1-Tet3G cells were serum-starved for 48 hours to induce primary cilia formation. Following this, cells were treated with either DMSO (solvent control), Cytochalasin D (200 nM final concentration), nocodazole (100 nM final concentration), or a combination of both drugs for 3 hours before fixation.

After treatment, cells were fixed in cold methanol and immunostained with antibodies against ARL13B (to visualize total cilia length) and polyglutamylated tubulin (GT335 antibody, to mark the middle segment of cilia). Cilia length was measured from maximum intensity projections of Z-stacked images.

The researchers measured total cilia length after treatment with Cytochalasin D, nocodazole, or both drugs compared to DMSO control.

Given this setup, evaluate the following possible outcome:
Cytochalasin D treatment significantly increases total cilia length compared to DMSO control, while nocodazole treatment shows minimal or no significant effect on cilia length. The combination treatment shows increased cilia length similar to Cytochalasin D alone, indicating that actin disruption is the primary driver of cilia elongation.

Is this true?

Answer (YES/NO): NO